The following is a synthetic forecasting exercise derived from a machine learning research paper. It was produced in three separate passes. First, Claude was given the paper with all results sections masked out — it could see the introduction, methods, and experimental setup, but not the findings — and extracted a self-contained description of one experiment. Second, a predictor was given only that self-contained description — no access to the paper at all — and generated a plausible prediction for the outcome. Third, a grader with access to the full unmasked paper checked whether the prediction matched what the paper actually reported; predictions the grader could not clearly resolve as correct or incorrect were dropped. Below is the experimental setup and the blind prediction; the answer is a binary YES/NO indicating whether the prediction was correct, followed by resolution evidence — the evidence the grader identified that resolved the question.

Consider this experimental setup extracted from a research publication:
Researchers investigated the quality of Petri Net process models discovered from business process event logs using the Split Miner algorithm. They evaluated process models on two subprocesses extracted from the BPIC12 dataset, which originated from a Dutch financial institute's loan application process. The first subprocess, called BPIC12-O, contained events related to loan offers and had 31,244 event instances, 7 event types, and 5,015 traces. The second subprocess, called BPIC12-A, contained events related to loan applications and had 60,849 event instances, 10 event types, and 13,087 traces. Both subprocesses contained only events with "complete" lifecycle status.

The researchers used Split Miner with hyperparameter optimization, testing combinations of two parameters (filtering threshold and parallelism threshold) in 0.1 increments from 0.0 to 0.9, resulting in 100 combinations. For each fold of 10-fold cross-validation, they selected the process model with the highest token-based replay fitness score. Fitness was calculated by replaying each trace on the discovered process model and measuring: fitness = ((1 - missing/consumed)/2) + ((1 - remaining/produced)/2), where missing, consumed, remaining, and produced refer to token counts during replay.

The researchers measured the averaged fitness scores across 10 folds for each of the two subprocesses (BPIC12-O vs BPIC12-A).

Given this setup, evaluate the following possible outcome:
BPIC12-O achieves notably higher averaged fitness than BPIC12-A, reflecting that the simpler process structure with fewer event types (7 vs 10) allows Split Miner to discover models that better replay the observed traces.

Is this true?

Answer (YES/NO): NO